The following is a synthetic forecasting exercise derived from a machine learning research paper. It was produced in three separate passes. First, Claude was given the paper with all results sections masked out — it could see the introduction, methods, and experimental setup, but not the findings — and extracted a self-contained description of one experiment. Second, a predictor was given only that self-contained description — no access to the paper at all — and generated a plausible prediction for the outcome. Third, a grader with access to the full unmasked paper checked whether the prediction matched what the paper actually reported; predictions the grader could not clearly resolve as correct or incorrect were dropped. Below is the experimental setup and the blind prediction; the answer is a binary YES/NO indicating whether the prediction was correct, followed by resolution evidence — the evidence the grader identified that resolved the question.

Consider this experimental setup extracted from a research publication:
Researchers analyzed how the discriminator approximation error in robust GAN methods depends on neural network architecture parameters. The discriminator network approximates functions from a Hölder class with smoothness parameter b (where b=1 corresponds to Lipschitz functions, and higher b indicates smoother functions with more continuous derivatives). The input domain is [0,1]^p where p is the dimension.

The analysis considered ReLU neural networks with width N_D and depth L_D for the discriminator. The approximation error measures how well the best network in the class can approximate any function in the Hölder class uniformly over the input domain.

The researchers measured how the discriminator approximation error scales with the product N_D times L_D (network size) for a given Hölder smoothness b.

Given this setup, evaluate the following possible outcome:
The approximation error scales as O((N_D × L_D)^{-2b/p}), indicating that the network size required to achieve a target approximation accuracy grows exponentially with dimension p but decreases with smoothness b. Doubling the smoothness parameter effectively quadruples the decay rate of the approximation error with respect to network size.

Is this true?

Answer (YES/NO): NO